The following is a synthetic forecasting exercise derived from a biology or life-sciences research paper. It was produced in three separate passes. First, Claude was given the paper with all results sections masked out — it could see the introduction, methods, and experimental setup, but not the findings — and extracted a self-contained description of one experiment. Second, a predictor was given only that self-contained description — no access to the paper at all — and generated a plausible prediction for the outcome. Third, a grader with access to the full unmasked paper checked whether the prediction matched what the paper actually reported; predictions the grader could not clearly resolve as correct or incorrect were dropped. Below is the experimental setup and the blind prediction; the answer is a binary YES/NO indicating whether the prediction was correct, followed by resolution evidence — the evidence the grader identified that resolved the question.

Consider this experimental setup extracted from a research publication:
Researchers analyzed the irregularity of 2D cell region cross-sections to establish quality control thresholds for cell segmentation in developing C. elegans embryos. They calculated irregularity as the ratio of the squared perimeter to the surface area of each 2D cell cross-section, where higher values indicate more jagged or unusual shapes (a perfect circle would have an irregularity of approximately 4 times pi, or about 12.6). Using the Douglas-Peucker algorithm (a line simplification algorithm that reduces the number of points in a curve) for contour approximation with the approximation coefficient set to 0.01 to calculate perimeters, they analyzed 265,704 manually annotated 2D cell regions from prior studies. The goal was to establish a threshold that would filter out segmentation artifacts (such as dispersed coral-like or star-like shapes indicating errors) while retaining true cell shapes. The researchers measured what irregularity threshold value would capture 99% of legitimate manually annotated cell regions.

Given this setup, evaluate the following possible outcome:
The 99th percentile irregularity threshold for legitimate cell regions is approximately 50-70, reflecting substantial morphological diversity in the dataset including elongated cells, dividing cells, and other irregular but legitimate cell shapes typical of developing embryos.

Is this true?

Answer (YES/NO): NO